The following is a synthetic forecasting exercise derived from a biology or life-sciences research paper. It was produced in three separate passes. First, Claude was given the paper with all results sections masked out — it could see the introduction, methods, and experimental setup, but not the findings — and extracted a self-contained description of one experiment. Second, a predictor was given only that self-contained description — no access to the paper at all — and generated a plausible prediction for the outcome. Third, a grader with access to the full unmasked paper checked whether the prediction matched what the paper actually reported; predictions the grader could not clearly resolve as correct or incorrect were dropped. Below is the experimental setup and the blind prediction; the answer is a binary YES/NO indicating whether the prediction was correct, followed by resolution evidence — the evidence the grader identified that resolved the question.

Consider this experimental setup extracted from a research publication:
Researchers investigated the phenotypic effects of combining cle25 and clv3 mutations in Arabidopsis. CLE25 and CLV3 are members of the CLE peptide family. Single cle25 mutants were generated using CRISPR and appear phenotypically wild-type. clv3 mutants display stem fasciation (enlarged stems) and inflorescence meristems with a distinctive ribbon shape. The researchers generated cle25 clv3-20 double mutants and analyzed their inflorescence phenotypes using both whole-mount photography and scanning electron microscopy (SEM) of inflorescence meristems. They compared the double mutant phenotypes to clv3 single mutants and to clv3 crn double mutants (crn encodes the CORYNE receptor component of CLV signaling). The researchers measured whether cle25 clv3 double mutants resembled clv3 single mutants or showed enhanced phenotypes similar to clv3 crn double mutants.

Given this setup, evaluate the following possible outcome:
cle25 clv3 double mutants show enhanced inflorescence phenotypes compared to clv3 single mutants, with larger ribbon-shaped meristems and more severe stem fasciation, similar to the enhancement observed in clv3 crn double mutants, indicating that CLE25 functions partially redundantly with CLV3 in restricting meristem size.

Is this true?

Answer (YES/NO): NO